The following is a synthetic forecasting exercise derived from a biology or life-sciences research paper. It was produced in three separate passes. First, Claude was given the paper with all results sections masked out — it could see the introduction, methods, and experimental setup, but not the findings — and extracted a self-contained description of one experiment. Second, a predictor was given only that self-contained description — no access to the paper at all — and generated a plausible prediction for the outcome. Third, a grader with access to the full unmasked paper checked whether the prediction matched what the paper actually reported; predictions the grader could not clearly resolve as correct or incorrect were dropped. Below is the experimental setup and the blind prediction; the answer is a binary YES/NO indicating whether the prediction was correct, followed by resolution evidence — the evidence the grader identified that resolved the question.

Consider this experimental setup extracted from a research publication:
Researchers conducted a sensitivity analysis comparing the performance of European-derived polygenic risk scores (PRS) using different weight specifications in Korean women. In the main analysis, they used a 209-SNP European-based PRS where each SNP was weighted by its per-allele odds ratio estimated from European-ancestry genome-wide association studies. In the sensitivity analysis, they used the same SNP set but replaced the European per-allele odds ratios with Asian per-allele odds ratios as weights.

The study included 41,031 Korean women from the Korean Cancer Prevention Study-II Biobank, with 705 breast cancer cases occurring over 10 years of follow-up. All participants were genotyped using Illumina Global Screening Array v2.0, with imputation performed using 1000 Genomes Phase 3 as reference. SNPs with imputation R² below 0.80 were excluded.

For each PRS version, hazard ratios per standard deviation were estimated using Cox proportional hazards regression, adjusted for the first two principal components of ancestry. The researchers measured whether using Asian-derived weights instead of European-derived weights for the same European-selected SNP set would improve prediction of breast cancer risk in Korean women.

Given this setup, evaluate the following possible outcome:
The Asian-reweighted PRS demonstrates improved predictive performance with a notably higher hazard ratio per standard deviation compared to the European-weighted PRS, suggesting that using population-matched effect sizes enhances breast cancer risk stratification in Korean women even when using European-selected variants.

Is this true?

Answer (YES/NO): NO